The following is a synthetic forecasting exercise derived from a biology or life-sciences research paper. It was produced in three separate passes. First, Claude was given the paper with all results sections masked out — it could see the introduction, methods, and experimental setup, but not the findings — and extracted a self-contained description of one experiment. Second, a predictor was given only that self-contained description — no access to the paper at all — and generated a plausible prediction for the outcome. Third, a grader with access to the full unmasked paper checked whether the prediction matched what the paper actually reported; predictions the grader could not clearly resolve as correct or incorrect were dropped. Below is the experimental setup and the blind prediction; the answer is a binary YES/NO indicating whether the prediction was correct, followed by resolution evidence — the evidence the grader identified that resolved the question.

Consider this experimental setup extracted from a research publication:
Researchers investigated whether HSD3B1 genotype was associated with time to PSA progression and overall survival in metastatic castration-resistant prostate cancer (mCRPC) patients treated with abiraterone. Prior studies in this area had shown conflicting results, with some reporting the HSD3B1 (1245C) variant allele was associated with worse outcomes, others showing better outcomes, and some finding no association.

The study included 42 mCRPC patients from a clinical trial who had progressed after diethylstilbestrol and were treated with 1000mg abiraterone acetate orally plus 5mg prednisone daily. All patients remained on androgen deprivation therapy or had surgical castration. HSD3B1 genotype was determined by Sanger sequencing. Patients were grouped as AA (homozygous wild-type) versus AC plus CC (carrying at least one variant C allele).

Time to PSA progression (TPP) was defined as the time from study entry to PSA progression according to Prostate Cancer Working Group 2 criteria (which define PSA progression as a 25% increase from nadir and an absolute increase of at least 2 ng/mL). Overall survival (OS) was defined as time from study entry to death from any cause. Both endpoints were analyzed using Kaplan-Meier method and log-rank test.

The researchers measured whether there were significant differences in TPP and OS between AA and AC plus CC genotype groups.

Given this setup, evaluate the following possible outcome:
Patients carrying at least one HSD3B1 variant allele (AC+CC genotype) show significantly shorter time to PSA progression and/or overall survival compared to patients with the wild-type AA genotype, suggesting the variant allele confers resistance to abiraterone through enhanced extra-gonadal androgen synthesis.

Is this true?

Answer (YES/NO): NO